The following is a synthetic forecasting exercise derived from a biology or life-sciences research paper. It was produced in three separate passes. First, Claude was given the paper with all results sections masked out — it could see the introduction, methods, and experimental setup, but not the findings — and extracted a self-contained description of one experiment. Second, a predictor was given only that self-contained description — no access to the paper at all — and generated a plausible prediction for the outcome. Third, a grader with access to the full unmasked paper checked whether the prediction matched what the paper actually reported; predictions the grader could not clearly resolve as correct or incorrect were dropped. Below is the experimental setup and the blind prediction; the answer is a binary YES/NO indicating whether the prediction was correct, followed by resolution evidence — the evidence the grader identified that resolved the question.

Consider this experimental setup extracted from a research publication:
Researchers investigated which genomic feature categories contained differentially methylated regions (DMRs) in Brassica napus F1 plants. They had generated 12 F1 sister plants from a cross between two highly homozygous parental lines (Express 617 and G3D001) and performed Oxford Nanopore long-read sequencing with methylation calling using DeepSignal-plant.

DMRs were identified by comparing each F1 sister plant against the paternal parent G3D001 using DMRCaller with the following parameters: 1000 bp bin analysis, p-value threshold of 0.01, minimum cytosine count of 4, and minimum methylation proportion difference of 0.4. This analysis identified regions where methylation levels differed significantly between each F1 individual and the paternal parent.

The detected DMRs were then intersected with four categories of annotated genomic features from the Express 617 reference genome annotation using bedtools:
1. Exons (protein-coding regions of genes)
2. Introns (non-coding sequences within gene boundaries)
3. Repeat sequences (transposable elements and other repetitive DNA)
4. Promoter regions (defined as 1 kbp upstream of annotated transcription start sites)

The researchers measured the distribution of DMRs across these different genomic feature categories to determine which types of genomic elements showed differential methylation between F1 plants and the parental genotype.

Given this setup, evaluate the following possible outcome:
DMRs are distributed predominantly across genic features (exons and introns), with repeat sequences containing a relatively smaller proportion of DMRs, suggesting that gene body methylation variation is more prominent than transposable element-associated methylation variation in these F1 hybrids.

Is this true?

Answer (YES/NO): NO